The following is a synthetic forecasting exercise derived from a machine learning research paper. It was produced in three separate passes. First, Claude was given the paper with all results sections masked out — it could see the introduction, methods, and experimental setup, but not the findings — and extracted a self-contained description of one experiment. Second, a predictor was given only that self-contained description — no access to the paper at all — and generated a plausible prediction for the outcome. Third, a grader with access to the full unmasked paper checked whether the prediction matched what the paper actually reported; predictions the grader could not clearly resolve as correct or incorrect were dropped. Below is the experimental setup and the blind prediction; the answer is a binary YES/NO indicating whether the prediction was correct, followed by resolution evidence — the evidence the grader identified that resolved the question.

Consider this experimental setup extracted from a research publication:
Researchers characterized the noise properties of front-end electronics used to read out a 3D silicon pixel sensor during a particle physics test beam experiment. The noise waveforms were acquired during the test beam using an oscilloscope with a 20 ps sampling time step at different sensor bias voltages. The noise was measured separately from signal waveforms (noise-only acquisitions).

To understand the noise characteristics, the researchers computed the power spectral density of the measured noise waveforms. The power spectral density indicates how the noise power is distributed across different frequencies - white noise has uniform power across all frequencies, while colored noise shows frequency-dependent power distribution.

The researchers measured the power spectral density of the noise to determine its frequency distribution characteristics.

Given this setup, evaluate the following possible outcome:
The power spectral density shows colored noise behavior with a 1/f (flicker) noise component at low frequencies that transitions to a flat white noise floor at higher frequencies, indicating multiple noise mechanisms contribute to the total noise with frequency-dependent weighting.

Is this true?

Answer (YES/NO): NO